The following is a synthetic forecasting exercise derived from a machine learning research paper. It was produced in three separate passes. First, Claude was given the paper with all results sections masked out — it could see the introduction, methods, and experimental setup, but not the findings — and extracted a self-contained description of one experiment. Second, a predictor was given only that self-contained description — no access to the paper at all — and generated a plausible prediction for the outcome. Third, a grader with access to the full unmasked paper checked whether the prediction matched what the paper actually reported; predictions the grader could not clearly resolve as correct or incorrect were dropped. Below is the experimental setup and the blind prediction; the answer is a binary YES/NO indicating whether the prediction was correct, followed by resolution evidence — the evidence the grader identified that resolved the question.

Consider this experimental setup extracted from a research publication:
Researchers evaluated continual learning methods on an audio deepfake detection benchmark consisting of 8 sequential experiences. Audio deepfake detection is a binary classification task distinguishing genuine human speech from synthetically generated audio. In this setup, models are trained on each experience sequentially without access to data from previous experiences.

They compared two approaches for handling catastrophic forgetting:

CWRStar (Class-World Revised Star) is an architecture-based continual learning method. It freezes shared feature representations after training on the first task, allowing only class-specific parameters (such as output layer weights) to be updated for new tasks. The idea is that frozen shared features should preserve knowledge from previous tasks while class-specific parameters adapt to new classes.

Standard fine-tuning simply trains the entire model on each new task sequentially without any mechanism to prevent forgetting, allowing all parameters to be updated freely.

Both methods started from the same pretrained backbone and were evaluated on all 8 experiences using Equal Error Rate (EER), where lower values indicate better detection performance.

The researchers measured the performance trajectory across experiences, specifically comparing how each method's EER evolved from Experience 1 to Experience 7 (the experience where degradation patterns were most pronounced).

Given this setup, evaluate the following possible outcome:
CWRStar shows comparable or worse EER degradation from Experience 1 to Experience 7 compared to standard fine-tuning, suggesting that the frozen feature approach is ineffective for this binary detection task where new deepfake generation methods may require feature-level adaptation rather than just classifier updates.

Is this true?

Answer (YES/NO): YES